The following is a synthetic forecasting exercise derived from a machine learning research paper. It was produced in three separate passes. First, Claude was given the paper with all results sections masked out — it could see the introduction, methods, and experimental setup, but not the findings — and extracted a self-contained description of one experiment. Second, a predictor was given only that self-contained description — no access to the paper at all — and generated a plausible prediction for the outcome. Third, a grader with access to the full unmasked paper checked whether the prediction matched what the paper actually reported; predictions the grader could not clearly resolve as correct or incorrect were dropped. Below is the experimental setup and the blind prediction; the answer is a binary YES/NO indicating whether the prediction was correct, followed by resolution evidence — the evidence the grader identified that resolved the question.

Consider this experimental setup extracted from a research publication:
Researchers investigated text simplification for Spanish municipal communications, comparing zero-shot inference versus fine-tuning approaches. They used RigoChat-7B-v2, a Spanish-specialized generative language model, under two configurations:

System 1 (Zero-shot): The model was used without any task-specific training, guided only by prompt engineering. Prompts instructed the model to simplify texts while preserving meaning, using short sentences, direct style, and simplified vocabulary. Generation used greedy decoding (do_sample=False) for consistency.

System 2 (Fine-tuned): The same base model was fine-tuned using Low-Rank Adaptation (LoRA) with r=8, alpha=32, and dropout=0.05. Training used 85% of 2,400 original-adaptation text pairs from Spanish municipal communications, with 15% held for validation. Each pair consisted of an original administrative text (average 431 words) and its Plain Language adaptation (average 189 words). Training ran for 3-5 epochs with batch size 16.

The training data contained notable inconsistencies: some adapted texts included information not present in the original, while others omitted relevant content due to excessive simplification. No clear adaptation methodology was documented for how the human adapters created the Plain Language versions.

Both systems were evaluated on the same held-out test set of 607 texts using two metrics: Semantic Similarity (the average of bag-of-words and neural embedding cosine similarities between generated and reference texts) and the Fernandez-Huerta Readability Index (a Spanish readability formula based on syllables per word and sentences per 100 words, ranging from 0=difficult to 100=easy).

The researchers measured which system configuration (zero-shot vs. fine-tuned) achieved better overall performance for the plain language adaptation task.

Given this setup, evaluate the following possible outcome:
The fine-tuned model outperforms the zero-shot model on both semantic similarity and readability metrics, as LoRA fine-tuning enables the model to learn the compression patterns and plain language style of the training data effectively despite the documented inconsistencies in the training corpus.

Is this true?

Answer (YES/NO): NO